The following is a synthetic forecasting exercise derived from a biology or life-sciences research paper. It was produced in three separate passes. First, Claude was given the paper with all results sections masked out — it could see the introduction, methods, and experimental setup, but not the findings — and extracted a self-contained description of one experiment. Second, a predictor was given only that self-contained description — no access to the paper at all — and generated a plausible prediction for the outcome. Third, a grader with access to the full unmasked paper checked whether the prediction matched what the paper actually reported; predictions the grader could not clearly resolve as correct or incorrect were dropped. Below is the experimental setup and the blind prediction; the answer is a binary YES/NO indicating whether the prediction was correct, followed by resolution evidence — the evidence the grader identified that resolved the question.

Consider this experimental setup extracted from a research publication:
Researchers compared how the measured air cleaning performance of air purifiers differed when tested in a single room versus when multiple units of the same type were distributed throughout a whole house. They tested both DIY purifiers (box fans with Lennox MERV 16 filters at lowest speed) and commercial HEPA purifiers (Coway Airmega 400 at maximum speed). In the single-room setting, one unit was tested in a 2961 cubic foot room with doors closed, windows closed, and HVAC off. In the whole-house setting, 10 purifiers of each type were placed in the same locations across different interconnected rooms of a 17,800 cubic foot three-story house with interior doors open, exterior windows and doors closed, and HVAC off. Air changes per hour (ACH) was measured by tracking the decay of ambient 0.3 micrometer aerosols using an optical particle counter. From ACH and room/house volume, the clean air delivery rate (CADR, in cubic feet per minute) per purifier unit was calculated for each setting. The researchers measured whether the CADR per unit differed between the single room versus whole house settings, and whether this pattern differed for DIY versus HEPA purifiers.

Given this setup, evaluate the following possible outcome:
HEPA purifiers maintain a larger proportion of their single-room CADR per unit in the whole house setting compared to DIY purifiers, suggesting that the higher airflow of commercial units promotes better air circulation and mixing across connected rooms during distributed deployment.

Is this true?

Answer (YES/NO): NO